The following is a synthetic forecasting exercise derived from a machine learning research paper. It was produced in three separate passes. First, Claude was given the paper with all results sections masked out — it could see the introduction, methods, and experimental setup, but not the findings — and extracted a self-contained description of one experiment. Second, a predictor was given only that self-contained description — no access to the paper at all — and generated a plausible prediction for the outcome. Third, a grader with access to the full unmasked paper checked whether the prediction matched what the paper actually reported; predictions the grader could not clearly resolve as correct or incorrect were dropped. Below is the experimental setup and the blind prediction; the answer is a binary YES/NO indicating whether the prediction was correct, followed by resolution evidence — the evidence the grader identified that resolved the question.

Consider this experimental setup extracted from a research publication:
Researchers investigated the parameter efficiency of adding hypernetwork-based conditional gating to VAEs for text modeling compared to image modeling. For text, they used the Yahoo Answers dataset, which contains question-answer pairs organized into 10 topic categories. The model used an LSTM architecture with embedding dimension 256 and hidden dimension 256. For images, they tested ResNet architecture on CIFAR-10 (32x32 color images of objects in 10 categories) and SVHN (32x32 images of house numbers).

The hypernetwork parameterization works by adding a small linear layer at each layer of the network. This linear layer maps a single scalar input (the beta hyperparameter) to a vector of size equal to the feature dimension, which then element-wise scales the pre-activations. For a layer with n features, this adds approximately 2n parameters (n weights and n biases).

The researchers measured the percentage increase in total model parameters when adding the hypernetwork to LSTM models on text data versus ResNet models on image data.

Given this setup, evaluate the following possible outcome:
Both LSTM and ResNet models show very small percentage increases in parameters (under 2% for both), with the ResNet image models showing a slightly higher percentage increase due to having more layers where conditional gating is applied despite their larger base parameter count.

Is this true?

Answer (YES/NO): NO